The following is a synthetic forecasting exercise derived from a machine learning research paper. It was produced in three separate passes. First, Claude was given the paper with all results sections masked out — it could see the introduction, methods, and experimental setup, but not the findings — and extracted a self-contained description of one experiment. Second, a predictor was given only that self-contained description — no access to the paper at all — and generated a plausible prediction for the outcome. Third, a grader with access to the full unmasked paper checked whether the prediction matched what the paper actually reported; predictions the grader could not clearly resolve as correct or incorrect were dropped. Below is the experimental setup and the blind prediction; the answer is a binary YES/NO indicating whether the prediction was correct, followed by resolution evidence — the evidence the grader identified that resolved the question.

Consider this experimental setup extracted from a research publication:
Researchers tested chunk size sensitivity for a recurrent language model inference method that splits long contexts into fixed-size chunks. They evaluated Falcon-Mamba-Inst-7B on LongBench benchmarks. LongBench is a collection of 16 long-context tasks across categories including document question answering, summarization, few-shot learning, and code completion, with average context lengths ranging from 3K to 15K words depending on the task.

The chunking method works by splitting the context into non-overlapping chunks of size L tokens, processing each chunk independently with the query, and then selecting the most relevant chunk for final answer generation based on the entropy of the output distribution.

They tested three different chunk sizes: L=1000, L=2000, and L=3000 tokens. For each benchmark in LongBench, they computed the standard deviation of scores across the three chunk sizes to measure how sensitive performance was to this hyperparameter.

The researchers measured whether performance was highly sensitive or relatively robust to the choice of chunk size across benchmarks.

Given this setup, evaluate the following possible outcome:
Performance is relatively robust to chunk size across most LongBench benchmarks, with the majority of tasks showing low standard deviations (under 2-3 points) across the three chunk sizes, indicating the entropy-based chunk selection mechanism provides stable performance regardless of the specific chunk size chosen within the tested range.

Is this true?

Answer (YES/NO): YES